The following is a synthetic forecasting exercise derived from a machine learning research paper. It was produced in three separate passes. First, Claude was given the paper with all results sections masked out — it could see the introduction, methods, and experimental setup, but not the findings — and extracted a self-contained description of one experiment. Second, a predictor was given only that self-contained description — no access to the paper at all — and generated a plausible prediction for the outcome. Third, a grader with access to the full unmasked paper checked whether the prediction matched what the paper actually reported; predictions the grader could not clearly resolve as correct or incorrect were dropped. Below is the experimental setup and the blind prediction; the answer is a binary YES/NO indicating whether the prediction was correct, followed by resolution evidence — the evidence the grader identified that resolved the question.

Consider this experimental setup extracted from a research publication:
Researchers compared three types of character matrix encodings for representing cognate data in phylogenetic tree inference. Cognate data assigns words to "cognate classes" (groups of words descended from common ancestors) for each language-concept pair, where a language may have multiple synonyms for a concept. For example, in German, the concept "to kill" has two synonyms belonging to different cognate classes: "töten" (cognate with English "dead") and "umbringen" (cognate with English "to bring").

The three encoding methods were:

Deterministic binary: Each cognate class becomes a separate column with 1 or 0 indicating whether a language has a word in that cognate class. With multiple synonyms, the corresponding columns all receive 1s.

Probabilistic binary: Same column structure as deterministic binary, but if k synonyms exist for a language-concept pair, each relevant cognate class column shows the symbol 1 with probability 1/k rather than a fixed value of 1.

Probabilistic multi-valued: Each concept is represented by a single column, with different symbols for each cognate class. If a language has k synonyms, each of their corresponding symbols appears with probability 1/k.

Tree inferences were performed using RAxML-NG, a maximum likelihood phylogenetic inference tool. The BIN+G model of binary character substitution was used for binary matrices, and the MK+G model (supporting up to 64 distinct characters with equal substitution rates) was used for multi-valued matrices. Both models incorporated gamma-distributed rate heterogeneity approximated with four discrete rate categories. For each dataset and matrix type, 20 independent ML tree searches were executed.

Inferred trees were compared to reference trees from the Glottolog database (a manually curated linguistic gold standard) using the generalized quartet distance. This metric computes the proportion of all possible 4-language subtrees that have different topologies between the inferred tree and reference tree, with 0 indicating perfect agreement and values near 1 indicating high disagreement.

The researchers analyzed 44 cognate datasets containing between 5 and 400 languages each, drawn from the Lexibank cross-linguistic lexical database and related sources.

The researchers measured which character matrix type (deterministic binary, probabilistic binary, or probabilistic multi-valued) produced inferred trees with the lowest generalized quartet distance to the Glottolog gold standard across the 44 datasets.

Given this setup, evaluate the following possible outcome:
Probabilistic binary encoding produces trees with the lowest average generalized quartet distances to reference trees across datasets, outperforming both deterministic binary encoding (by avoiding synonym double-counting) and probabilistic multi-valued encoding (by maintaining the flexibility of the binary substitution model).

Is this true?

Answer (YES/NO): NO